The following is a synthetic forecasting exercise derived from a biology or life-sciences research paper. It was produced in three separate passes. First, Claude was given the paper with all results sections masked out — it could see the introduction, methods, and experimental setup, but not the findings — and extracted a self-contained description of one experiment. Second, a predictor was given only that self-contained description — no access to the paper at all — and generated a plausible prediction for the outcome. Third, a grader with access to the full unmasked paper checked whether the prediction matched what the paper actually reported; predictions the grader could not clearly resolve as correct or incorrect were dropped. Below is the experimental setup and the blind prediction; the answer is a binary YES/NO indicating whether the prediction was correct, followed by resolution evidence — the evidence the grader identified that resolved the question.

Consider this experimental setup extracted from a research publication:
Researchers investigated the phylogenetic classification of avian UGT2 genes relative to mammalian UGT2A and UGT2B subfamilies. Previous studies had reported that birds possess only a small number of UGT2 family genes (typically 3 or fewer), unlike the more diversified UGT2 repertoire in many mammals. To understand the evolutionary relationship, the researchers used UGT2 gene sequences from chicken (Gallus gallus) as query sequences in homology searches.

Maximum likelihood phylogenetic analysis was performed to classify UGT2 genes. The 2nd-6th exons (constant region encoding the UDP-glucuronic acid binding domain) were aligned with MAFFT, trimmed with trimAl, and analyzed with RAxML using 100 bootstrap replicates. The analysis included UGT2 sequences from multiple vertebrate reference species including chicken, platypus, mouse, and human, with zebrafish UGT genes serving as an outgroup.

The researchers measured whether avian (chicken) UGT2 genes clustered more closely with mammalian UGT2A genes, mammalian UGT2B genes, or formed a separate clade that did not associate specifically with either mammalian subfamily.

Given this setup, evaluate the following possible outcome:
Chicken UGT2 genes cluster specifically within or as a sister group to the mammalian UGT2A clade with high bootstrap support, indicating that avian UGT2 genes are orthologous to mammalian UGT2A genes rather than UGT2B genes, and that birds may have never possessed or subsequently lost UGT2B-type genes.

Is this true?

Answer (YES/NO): NO